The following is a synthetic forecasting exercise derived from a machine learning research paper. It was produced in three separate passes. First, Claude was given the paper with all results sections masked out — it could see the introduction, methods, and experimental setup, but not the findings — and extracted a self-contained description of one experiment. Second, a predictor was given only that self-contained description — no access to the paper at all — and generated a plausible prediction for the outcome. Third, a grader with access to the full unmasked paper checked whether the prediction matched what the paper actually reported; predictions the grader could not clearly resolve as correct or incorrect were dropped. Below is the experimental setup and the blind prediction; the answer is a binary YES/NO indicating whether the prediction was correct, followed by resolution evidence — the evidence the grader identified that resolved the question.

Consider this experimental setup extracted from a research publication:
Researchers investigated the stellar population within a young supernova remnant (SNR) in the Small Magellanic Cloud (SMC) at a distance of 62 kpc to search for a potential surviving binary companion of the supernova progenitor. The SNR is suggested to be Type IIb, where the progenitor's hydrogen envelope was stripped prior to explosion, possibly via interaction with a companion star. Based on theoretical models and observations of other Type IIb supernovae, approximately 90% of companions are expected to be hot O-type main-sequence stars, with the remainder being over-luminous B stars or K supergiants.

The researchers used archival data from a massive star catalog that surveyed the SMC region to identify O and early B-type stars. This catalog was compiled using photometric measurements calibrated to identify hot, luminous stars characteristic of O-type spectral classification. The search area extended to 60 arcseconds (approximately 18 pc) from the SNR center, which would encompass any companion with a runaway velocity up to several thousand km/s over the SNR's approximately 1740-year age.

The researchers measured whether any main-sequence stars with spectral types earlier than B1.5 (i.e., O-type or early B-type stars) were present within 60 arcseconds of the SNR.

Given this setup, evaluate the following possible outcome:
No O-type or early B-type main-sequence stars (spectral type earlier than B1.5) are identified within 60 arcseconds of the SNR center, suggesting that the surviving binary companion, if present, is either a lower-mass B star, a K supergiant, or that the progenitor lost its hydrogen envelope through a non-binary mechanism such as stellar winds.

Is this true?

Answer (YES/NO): YES